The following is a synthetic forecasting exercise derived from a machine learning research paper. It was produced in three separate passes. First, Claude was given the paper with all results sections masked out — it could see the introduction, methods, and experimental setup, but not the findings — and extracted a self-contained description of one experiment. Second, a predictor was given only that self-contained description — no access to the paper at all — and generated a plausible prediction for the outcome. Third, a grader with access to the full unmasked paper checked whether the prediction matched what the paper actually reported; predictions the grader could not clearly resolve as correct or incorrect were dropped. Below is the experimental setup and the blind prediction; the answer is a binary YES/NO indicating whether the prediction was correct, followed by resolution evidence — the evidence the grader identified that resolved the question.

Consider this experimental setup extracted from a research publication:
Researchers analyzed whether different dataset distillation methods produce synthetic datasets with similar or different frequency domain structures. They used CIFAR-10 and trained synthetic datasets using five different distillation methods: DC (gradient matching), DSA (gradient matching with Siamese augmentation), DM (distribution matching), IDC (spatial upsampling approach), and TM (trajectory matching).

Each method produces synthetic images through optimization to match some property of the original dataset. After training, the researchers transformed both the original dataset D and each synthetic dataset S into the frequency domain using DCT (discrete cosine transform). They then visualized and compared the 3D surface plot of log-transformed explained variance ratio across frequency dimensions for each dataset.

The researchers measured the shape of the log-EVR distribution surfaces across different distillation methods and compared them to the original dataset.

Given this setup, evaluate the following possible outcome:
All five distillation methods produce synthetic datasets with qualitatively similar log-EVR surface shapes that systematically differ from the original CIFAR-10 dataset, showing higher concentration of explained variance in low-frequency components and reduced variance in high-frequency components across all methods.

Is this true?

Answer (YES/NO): NO